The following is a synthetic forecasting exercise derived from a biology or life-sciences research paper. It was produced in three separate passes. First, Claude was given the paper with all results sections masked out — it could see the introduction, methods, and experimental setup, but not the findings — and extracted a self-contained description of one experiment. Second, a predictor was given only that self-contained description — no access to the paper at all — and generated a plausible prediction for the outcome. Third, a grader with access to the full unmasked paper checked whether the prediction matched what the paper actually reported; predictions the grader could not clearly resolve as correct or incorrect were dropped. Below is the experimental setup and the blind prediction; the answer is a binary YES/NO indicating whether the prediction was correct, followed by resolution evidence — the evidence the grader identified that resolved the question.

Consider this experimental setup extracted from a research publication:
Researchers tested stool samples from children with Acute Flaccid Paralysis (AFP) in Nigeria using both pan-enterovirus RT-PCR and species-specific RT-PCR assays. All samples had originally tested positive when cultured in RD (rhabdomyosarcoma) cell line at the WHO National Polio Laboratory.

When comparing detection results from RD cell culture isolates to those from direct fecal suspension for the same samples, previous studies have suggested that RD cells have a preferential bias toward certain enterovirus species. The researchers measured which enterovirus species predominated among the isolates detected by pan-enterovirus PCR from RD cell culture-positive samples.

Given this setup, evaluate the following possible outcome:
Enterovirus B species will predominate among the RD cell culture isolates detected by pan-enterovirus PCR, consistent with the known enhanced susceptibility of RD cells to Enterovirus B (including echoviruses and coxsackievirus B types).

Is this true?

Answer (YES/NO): YES